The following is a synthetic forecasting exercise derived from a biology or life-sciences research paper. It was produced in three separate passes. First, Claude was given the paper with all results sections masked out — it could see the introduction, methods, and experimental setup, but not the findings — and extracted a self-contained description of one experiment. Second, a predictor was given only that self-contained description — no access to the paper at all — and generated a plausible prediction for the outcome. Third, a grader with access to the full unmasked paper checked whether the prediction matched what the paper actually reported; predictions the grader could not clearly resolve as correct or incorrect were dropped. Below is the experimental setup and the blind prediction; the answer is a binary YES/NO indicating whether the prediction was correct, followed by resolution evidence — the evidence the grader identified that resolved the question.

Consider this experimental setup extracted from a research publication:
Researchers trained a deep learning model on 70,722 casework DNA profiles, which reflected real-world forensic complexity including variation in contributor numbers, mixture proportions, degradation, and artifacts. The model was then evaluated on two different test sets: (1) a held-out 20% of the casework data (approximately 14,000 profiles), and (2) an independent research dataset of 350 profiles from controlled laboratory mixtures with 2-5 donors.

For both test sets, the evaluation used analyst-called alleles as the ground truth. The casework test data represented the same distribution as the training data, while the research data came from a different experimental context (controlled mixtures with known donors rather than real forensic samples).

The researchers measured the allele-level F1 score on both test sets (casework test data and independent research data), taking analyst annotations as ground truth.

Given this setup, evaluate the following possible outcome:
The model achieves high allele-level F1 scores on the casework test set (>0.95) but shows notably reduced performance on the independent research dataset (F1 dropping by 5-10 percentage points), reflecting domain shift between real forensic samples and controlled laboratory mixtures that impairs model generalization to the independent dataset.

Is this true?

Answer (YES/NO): NO